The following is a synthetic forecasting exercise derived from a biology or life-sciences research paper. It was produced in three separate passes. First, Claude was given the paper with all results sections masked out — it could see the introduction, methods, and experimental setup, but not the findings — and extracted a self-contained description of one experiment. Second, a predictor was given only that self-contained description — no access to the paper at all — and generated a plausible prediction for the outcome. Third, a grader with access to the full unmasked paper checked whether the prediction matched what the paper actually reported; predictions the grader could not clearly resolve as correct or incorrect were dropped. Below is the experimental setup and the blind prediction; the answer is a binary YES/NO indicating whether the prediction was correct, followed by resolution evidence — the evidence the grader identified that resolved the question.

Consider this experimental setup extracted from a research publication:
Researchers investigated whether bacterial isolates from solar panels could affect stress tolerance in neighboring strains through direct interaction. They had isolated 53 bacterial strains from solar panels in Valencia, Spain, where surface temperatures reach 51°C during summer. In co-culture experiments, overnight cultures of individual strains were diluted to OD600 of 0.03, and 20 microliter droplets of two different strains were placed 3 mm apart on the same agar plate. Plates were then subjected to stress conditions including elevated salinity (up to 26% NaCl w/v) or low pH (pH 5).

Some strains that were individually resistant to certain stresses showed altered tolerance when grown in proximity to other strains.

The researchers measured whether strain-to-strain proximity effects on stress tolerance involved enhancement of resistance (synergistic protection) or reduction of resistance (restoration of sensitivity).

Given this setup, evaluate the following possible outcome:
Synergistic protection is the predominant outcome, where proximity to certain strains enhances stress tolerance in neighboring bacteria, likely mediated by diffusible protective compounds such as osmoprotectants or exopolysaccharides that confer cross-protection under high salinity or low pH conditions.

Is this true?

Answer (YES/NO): YES